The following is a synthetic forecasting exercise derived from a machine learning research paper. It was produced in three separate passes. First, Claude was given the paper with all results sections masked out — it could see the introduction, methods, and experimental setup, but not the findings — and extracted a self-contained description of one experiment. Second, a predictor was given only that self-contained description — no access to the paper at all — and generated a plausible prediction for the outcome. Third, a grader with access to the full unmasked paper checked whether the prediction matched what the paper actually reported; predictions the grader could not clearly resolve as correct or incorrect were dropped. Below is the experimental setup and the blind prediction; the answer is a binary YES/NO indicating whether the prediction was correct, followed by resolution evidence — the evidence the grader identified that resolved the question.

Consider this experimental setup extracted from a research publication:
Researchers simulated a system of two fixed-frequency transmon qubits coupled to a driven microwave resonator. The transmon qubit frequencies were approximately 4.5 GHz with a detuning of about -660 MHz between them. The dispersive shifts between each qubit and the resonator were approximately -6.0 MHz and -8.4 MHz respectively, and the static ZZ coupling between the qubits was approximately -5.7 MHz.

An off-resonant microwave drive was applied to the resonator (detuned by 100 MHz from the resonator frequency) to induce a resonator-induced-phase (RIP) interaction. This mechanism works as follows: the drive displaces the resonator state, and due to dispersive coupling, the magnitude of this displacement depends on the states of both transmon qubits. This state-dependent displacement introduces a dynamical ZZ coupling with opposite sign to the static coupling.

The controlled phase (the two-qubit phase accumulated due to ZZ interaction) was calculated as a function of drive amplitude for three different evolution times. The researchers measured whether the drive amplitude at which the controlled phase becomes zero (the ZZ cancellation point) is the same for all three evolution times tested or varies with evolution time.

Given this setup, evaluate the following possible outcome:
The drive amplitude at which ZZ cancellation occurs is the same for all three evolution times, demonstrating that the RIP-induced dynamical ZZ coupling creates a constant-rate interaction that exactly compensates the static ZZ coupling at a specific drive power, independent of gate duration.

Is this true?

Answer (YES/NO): YES